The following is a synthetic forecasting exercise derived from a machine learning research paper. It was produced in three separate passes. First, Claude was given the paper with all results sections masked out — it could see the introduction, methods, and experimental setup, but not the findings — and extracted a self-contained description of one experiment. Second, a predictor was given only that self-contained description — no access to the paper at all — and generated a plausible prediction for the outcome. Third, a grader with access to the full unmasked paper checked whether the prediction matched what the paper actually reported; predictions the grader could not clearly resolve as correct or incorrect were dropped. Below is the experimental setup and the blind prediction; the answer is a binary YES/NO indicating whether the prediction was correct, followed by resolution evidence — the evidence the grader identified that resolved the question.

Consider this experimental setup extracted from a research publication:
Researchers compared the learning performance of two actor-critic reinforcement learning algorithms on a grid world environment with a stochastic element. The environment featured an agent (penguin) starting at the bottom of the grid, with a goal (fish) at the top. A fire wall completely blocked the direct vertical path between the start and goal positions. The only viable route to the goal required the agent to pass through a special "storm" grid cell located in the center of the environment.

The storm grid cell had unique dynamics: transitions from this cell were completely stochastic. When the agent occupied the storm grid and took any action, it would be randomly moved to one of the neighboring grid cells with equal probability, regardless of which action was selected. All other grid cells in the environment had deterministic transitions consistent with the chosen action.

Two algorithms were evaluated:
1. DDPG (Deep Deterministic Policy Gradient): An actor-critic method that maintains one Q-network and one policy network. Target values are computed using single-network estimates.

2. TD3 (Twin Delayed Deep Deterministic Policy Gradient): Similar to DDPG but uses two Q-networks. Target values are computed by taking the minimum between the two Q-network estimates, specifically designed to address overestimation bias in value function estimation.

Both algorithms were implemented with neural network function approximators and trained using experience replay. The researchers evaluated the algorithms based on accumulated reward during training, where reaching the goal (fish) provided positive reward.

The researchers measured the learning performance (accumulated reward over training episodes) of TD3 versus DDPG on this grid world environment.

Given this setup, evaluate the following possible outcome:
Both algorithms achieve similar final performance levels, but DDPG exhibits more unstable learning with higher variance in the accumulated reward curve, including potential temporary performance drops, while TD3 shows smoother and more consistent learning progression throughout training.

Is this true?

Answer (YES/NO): NO